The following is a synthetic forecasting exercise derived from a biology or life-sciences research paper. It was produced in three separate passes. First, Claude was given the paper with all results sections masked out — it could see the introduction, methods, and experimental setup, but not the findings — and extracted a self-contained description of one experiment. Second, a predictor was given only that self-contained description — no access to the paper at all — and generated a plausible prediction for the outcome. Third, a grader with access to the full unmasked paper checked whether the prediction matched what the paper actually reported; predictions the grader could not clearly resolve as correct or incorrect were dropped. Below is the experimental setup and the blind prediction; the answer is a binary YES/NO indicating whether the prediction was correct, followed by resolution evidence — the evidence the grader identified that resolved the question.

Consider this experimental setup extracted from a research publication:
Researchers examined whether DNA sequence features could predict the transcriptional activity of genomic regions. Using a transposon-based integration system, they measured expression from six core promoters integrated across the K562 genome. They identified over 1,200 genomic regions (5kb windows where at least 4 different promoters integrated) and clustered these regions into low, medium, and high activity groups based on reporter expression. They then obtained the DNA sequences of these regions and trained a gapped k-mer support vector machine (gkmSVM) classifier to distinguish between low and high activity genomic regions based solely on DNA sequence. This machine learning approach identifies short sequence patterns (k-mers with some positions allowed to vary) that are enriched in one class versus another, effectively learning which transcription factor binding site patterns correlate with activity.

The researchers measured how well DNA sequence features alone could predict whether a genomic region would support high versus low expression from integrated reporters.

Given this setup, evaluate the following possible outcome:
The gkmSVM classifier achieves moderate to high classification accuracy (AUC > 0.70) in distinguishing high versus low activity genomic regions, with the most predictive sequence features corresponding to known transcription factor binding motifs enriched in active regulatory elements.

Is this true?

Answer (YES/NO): NO